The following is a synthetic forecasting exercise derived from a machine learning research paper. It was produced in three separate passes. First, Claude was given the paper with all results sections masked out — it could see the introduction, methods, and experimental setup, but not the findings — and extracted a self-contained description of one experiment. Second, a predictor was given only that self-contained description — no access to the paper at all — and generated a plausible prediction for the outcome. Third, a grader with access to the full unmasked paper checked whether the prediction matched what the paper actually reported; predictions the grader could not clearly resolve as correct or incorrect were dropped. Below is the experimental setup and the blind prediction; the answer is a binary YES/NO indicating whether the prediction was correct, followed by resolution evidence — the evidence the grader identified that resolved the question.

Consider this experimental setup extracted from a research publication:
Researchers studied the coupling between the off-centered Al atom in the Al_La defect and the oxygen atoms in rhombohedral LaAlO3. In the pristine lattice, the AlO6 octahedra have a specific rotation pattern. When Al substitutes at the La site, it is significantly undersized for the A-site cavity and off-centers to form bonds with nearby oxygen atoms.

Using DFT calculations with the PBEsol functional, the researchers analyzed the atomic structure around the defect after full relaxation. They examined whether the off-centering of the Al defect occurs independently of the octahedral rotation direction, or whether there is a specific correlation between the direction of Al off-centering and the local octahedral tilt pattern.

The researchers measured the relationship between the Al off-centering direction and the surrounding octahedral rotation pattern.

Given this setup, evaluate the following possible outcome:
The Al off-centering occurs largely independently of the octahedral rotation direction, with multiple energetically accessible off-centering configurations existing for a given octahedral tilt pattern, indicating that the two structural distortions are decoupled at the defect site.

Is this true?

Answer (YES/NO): NO